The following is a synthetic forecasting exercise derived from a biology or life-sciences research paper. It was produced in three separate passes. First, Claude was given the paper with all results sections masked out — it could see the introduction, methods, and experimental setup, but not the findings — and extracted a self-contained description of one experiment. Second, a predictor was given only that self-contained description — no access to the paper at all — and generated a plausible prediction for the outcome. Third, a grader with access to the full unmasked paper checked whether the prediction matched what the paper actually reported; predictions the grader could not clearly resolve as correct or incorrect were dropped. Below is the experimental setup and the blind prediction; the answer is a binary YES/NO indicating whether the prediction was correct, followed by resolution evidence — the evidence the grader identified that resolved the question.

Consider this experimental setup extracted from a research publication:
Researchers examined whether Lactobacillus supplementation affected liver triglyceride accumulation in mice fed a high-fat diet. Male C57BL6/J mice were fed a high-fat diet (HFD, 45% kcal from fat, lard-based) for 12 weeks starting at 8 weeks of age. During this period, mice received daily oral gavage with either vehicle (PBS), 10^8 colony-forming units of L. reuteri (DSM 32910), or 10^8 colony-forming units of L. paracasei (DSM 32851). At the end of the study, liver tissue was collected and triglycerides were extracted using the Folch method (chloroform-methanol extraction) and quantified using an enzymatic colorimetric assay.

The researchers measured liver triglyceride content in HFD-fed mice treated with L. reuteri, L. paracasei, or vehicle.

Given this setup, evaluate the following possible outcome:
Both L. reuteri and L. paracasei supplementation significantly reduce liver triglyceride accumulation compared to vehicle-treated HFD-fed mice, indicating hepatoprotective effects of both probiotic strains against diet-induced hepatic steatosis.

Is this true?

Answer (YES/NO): NO